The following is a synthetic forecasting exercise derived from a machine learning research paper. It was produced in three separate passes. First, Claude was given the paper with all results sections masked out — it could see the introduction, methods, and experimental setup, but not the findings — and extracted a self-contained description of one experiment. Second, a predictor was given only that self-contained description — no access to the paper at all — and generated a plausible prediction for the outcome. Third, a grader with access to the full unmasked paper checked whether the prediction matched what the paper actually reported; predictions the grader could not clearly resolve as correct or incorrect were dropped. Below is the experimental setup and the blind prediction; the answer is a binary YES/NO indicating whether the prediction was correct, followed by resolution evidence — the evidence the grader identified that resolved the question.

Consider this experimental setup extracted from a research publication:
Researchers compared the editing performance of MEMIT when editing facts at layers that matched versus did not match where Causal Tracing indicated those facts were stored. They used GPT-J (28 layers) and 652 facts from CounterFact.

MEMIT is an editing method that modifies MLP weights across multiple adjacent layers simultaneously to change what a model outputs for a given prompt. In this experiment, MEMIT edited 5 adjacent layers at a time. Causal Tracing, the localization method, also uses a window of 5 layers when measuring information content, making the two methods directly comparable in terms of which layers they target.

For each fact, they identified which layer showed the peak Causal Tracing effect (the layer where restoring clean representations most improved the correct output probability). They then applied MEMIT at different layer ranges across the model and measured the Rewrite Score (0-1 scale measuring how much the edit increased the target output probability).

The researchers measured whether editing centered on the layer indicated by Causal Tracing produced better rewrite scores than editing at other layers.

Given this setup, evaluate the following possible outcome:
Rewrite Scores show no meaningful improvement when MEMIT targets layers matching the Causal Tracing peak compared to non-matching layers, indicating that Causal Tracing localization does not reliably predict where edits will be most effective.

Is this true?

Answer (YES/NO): YES